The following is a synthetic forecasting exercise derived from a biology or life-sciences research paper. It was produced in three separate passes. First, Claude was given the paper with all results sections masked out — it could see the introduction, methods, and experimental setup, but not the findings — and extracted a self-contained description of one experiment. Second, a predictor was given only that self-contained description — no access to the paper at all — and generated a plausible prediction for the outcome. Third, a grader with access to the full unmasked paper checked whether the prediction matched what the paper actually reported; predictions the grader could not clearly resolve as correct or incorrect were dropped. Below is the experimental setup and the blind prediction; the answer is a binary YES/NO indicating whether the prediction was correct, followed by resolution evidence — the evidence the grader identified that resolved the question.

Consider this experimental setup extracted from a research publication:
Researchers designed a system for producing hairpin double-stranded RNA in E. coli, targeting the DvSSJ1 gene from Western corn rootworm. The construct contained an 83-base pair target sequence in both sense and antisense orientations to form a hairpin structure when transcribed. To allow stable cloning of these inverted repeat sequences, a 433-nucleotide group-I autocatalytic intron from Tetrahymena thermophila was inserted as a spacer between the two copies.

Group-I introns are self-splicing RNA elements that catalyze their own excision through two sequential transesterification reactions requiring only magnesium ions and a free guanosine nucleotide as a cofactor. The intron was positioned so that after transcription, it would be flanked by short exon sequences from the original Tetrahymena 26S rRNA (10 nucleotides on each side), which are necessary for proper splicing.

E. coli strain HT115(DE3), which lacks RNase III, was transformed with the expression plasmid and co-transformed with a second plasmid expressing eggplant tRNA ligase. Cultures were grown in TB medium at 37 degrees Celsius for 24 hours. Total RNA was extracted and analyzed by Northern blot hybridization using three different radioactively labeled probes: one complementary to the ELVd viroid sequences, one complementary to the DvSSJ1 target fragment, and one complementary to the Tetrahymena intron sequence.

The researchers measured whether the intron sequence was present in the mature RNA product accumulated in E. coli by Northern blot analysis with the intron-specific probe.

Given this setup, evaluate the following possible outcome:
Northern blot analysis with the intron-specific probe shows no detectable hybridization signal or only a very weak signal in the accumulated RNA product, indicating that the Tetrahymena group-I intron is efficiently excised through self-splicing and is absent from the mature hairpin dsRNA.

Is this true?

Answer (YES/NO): YES